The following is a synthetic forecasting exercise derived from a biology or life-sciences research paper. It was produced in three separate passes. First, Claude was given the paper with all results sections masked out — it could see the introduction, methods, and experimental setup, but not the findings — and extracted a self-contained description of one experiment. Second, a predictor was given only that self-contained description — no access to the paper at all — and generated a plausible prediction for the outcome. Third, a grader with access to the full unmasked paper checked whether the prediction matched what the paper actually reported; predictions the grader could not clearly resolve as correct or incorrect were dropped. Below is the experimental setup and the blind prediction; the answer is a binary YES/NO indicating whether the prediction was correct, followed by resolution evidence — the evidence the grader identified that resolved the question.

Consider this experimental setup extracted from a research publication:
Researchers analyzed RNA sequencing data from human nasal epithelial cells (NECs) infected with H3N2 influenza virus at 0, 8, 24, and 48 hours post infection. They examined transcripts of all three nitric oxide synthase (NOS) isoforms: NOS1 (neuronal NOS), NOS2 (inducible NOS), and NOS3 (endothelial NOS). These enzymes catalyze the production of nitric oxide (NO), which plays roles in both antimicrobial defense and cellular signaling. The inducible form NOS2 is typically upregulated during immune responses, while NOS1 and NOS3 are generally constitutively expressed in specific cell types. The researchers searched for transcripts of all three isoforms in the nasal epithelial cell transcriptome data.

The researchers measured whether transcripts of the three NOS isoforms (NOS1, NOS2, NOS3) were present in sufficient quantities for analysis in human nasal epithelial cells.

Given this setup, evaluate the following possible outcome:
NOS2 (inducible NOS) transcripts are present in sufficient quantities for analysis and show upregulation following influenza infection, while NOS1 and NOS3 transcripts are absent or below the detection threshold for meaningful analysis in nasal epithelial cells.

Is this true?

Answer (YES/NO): NO